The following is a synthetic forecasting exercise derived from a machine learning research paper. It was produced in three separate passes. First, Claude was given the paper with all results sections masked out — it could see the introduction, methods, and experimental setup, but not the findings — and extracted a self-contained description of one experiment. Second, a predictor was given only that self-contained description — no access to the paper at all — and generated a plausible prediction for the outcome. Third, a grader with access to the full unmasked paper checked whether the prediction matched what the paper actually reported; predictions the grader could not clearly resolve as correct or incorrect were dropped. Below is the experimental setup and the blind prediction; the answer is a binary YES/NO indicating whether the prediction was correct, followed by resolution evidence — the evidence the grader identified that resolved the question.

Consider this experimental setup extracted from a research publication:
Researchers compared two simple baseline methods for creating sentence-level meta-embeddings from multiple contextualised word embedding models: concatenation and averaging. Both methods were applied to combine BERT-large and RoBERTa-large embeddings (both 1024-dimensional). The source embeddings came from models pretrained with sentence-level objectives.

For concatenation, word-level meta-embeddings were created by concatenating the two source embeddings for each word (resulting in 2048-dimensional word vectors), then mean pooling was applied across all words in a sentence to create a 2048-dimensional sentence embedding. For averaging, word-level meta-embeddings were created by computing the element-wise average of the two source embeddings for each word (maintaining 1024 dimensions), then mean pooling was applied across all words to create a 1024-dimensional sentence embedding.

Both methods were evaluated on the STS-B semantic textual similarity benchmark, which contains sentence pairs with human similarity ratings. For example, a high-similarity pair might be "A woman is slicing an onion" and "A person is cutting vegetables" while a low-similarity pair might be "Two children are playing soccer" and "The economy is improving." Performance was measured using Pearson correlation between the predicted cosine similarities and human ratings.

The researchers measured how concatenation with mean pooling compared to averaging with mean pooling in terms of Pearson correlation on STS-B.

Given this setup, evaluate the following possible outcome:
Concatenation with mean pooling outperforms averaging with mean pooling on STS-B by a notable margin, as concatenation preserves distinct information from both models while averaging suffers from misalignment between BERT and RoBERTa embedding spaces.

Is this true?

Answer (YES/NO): NO